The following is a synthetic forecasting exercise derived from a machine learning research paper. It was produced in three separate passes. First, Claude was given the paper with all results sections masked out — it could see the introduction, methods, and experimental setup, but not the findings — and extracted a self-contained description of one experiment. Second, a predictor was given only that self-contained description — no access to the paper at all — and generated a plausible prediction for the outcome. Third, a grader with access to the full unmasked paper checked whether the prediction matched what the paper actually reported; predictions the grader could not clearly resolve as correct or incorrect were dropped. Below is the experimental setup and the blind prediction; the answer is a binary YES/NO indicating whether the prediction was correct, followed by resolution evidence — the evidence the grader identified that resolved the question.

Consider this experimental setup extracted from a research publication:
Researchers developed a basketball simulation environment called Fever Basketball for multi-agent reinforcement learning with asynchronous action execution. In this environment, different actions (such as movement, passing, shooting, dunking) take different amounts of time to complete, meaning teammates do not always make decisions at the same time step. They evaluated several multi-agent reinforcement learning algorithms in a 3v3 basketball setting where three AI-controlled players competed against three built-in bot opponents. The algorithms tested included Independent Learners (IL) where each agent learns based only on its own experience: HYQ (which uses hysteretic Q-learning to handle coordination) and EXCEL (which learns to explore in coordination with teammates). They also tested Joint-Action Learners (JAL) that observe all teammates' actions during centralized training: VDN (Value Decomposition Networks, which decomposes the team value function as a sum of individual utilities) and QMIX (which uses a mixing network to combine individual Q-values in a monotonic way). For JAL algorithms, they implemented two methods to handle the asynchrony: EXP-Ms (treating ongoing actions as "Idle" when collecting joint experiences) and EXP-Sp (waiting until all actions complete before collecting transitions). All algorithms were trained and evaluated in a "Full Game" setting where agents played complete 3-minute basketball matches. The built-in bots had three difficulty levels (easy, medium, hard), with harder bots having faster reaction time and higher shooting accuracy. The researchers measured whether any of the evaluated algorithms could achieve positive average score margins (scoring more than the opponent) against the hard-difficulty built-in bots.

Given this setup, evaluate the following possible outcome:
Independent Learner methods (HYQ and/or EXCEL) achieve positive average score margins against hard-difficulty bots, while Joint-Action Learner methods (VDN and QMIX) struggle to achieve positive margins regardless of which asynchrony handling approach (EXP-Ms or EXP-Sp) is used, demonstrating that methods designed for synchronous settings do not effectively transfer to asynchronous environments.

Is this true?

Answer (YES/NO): NO